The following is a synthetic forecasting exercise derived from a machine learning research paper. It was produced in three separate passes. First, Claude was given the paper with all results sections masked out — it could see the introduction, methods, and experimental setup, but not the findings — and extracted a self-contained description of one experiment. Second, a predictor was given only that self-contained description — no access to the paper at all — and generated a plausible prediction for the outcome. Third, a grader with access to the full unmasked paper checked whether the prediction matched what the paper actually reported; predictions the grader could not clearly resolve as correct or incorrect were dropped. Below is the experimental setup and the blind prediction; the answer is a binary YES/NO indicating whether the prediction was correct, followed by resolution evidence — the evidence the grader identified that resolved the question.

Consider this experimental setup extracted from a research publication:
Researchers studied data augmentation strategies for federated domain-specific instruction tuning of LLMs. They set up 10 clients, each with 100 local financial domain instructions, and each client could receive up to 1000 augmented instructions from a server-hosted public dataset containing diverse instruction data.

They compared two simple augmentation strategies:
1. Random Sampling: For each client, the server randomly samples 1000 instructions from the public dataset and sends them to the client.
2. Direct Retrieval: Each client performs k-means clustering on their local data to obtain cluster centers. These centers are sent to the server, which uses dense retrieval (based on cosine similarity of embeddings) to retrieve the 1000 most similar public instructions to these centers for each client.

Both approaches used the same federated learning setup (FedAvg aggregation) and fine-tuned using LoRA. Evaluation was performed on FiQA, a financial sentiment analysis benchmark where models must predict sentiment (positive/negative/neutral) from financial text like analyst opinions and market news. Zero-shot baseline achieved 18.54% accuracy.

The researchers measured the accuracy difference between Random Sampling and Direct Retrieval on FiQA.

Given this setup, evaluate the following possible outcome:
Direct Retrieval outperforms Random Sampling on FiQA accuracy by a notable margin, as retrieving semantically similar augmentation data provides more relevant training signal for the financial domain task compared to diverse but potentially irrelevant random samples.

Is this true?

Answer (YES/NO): YES